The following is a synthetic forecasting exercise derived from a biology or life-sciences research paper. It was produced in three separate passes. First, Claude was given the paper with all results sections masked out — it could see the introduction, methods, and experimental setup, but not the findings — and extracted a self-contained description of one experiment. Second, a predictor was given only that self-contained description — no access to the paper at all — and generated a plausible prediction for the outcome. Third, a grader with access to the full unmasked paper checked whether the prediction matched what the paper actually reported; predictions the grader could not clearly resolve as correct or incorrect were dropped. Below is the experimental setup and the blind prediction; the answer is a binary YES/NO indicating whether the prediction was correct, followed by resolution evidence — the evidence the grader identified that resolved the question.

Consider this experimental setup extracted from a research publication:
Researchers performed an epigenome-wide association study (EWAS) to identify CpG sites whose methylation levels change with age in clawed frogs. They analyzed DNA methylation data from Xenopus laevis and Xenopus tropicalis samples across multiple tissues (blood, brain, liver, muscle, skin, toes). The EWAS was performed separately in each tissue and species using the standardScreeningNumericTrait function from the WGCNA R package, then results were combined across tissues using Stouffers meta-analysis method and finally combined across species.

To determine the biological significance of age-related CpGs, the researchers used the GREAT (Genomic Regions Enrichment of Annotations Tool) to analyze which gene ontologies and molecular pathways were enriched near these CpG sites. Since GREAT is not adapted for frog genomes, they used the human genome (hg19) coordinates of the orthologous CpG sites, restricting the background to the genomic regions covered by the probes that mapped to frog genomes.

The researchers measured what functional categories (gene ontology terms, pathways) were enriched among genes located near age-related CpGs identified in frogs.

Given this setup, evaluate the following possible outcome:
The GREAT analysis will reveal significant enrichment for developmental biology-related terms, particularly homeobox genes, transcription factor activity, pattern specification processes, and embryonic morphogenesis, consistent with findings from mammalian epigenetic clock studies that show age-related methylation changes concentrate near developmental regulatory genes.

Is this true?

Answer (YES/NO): YES